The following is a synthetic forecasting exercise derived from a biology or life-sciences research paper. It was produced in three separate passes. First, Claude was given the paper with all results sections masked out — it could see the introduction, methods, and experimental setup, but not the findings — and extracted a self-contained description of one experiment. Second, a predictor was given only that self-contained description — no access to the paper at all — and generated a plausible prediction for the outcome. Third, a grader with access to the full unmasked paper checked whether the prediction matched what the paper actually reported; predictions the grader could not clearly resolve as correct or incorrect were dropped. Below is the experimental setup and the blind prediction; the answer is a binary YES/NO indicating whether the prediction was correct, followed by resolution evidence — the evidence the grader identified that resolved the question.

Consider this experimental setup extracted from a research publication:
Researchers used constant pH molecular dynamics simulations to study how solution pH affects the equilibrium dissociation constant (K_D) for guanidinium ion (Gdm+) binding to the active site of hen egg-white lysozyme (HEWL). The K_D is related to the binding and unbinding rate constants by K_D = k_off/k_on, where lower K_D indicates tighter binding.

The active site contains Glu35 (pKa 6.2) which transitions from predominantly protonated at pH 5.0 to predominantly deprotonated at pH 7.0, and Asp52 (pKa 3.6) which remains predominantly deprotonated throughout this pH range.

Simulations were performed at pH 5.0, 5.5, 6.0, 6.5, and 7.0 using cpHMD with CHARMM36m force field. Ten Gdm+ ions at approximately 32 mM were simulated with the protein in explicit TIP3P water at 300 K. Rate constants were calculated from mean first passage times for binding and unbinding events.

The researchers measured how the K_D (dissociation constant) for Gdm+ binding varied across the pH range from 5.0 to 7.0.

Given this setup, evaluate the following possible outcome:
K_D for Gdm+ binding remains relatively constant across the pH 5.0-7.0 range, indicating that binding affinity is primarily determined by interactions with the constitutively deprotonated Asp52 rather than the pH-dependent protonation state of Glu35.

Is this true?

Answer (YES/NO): NO